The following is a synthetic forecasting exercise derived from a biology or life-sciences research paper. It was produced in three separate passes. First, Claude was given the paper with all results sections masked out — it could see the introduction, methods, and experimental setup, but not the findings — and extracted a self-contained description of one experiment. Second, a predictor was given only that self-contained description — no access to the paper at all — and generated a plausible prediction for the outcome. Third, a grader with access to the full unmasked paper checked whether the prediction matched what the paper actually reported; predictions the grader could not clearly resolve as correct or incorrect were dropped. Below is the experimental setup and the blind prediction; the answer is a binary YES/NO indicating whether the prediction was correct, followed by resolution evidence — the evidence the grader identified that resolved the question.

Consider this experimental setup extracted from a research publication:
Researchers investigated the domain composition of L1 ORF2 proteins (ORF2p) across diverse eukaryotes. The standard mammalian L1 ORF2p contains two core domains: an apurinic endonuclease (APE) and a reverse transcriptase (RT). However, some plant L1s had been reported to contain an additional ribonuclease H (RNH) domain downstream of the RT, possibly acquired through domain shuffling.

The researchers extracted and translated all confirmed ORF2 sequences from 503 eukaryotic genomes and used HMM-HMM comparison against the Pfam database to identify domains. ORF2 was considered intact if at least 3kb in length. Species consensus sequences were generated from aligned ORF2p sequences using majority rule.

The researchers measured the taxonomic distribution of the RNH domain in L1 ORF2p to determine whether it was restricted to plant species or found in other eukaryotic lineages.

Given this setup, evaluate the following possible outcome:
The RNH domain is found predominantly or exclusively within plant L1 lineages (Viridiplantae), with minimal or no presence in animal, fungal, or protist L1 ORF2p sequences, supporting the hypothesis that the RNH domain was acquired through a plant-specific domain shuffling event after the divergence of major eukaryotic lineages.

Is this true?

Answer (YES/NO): YES